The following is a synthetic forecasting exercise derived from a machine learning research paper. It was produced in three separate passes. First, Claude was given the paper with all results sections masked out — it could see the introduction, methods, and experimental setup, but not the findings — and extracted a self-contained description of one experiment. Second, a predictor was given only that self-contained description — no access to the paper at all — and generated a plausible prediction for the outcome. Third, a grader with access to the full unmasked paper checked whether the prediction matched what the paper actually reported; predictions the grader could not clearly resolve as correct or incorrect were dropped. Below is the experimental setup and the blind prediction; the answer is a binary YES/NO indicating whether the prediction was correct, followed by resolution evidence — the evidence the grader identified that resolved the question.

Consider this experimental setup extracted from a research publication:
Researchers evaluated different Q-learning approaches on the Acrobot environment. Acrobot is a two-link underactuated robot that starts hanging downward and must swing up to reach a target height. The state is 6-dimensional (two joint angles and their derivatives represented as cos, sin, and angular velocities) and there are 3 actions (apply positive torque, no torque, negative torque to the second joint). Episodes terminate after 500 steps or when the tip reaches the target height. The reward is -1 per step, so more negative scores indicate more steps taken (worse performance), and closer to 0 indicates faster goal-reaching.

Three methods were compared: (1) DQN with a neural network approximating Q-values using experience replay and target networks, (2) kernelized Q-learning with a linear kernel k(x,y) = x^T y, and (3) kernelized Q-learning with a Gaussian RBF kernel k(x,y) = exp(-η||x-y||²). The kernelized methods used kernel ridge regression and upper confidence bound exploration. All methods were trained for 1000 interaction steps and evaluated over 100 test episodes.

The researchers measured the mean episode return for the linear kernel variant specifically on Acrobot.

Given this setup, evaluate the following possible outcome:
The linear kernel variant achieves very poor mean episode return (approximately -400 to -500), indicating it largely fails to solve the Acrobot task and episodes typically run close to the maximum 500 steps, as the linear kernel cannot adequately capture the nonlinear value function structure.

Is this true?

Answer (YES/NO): YES